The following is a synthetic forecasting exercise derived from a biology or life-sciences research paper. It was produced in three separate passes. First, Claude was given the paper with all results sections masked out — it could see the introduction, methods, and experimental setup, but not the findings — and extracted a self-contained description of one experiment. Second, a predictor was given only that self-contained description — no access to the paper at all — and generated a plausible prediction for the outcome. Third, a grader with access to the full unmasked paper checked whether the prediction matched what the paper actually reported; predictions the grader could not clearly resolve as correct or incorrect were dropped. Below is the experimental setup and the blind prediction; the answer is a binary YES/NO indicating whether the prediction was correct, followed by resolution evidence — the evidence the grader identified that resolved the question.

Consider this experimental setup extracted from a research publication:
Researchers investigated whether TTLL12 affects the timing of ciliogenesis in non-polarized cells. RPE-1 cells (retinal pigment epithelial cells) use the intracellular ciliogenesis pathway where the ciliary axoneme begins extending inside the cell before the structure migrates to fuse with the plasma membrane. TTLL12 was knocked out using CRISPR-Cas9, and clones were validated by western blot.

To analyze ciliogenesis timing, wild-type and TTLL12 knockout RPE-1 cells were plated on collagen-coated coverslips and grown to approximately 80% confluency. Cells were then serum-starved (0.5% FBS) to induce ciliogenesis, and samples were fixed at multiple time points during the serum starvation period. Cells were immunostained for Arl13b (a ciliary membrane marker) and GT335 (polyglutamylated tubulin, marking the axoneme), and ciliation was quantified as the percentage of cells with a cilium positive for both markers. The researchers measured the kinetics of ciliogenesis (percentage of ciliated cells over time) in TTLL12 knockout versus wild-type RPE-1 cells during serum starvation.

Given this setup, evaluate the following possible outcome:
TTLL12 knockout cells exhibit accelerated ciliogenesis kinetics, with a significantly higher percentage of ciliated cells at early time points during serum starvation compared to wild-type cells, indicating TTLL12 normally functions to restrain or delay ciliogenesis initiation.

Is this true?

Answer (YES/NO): NO